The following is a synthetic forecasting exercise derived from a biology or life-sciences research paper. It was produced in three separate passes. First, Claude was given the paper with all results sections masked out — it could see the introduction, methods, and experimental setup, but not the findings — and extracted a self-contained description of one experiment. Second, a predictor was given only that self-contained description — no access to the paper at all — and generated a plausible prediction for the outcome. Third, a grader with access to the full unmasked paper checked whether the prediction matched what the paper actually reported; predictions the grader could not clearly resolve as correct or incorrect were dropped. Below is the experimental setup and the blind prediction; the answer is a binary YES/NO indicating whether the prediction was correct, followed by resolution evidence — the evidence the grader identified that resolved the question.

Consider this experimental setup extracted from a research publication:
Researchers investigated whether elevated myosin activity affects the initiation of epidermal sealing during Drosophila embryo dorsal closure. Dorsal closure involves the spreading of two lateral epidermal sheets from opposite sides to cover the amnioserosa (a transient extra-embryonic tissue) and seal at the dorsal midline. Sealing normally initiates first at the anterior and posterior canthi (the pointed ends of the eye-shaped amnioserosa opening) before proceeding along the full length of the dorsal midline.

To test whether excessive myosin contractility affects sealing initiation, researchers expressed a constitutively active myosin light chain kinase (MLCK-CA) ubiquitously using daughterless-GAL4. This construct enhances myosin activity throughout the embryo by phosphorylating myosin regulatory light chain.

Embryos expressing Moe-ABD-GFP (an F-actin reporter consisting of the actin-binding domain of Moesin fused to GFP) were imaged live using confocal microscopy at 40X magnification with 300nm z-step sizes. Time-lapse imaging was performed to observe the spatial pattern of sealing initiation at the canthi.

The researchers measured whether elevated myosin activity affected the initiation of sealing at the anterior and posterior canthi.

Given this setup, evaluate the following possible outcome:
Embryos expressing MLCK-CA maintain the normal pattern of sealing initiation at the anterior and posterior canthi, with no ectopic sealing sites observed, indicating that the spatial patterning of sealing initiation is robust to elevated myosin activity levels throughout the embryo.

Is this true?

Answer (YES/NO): NO